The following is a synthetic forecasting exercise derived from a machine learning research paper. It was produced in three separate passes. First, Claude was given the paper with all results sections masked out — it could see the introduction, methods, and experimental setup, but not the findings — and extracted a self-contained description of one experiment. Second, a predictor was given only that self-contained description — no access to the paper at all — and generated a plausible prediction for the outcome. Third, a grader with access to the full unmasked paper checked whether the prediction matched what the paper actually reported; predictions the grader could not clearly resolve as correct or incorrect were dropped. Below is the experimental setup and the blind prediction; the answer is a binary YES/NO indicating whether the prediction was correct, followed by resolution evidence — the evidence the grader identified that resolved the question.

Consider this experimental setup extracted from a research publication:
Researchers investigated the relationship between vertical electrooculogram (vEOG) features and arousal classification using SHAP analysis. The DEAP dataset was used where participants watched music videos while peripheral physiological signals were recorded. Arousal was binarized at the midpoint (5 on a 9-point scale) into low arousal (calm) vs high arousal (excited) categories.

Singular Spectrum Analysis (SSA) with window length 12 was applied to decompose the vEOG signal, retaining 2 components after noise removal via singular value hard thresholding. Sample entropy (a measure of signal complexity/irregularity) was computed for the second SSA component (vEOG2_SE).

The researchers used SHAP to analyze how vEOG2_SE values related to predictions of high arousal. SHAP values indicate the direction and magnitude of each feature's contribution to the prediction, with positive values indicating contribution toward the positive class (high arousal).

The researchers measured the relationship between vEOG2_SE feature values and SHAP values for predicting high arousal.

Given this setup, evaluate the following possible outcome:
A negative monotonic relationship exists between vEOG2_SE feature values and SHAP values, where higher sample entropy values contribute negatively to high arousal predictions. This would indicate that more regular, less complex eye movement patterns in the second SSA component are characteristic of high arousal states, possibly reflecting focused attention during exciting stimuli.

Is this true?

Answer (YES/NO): NO